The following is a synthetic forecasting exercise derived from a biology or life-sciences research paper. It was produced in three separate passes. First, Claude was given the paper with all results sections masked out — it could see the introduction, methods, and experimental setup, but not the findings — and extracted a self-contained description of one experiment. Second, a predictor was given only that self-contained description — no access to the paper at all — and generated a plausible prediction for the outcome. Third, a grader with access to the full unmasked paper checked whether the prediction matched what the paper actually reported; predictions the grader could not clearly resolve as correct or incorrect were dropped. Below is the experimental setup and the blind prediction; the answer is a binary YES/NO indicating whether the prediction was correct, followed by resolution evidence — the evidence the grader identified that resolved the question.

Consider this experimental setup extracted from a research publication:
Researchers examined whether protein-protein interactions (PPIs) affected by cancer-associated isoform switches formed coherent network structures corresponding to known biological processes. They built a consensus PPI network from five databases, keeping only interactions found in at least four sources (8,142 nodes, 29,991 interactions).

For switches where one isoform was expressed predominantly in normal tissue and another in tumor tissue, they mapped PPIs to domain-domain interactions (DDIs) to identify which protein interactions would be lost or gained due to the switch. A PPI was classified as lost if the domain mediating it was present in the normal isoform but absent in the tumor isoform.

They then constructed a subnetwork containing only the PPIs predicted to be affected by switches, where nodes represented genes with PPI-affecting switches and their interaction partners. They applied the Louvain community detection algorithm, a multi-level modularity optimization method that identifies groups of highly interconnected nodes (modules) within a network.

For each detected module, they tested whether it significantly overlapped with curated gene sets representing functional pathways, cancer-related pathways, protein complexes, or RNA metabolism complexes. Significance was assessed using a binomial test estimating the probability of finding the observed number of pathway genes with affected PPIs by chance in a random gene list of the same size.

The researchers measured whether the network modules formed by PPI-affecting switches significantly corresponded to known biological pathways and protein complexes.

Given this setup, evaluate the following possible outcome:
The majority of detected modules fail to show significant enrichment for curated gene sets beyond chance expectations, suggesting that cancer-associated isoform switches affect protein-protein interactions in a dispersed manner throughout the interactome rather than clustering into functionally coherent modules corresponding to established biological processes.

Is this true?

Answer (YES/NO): NO